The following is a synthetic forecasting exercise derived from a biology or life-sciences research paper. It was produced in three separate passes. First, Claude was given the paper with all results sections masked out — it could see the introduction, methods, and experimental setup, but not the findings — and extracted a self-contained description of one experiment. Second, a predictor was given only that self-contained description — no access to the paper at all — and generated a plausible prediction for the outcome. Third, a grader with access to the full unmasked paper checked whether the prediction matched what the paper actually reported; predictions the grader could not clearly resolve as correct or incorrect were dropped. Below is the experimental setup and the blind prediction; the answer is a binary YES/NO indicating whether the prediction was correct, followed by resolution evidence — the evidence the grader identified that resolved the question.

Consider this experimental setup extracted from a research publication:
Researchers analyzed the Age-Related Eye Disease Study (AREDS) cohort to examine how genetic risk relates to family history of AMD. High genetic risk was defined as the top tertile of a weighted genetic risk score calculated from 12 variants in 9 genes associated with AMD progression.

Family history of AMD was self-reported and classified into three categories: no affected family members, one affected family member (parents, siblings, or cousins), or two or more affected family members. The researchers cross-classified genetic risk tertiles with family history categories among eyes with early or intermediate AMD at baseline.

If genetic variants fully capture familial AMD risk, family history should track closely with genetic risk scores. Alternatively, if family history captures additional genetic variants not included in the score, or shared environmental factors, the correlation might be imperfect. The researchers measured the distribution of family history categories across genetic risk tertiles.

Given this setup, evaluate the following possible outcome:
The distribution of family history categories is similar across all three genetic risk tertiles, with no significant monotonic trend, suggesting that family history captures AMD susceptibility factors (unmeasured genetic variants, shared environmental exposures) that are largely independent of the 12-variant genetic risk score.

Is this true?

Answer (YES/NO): NO